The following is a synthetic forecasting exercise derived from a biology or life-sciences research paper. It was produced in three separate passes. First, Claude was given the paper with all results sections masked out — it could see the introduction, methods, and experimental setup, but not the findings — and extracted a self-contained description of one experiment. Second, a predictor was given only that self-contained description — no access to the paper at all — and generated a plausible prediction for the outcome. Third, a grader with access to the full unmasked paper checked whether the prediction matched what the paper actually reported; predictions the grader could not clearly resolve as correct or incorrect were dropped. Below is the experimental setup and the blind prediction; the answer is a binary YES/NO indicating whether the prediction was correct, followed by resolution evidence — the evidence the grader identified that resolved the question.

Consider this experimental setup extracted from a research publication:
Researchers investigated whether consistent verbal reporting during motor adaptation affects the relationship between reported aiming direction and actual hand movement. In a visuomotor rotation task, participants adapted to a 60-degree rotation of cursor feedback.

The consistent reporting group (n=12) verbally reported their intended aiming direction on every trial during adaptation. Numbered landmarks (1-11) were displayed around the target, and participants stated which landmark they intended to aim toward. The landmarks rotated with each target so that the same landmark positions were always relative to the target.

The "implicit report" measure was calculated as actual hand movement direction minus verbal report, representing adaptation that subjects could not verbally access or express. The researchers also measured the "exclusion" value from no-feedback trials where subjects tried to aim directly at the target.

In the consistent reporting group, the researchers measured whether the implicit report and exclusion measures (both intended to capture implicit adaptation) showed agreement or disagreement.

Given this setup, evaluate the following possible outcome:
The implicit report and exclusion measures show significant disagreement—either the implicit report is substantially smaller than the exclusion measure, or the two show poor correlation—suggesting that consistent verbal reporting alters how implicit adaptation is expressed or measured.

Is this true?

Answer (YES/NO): NO